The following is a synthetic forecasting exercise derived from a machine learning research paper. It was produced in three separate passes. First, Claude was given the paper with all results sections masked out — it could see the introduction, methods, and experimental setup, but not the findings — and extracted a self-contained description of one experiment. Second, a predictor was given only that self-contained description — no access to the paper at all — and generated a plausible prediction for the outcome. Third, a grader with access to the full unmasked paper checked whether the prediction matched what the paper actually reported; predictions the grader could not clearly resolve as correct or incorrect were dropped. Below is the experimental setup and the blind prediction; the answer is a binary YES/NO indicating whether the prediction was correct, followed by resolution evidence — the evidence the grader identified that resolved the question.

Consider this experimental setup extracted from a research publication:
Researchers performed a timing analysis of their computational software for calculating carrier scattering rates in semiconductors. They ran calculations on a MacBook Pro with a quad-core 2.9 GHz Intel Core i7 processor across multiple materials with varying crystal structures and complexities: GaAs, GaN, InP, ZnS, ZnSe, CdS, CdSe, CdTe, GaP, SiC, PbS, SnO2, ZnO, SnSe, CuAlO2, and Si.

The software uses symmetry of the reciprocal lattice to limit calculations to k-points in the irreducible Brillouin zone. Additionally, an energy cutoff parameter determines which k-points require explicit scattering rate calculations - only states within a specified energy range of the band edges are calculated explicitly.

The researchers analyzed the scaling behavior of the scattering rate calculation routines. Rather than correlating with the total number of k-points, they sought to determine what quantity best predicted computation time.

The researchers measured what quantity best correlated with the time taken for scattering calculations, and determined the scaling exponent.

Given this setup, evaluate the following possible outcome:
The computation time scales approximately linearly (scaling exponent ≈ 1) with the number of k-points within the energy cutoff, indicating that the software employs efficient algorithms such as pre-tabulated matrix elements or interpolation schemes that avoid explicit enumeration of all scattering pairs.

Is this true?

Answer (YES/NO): NO